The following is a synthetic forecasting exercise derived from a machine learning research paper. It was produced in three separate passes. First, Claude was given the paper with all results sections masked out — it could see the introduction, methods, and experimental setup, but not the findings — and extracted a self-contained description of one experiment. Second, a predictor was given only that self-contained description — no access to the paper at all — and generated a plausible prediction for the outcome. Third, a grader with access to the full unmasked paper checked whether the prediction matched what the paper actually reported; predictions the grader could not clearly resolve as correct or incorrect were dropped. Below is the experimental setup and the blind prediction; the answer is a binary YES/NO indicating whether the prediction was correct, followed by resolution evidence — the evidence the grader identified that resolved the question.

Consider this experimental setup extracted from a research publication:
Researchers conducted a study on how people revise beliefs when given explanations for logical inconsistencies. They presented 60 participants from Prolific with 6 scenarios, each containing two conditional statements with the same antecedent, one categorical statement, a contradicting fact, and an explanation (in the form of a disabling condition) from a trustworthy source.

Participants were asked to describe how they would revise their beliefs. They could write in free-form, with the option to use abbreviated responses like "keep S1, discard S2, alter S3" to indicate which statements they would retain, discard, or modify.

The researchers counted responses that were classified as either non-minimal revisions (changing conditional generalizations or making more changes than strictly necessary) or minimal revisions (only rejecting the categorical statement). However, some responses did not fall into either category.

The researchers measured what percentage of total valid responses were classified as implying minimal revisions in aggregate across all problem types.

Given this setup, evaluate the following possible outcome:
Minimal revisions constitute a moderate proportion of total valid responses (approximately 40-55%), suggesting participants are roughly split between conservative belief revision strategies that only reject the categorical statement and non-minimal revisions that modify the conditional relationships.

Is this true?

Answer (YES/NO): NO